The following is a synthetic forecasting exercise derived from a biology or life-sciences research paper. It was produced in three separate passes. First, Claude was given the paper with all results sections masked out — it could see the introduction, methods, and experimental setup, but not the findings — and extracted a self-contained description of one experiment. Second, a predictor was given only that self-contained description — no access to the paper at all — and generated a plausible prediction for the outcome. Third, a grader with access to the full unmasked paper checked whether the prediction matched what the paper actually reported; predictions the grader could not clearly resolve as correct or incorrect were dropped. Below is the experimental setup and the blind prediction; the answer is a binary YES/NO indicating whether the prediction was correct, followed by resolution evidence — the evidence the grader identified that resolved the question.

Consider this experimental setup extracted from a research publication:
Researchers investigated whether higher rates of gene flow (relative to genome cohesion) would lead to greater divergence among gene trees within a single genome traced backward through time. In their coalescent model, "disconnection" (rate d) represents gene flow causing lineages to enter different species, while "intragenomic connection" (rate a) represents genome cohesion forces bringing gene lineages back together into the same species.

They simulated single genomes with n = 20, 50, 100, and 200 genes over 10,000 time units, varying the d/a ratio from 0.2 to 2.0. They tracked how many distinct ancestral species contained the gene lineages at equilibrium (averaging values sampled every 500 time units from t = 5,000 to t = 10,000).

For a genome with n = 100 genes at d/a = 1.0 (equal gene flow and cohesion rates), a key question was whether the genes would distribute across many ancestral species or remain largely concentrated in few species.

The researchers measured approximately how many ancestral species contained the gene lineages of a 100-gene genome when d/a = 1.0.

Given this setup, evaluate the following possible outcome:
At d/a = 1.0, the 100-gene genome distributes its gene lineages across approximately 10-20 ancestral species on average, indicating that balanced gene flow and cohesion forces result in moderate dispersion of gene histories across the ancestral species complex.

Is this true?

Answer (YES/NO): NO